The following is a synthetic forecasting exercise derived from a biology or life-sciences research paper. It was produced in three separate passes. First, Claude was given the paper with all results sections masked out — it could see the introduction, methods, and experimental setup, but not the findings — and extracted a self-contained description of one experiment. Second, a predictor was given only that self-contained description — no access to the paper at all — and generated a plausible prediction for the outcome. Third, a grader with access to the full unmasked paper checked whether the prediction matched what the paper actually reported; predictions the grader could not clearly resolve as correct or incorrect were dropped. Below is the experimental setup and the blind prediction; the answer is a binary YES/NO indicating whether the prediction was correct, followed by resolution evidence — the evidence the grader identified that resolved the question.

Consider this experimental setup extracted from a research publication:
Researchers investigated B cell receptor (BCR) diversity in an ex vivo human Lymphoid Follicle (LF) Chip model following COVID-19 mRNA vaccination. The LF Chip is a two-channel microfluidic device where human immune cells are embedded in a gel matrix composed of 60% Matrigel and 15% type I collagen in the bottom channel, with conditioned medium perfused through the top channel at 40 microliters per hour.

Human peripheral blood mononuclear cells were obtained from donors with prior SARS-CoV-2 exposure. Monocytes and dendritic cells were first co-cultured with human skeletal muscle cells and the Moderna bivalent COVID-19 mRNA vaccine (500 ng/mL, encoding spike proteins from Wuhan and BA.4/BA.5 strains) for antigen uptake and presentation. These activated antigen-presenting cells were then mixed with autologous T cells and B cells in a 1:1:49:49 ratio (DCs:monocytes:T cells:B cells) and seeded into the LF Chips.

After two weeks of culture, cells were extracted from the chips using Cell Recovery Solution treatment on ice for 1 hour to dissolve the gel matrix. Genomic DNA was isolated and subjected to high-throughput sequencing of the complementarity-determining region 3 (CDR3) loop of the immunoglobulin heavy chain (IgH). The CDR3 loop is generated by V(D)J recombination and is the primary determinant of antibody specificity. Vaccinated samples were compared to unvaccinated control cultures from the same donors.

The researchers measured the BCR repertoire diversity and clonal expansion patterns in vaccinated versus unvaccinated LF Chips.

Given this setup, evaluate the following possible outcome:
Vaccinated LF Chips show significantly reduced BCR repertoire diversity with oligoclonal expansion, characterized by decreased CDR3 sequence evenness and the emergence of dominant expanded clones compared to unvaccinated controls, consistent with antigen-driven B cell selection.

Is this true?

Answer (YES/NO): NO